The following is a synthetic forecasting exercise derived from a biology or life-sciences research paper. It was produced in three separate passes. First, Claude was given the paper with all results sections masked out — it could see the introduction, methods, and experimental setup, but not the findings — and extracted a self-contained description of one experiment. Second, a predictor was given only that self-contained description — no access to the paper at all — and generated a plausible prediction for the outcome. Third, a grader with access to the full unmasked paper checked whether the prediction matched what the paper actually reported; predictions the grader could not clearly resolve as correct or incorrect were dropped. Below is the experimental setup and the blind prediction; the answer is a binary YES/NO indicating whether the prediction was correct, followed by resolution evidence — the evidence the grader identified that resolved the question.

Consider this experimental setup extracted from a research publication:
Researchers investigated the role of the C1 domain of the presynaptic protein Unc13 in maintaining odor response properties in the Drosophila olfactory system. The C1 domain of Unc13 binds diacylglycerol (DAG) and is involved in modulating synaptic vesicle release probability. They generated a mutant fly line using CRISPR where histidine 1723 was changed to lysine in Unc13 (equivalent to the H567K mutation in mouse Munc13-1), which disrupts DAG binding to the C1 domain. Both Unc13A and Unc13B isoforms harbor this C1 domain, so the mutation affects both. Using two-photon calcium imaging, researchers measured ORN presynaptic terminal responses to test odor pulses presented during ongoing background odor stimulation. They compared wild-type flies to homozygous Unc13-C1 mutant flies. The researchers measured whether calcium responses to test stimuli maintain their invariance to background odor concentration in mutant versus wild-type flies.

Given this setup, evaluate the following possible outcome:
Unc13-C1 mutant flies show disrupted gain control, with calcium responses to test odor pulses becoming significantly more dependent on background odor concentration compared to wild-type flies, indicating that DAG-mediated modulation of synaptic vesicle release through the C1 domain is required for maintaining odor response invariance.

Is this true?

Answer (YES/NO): YES